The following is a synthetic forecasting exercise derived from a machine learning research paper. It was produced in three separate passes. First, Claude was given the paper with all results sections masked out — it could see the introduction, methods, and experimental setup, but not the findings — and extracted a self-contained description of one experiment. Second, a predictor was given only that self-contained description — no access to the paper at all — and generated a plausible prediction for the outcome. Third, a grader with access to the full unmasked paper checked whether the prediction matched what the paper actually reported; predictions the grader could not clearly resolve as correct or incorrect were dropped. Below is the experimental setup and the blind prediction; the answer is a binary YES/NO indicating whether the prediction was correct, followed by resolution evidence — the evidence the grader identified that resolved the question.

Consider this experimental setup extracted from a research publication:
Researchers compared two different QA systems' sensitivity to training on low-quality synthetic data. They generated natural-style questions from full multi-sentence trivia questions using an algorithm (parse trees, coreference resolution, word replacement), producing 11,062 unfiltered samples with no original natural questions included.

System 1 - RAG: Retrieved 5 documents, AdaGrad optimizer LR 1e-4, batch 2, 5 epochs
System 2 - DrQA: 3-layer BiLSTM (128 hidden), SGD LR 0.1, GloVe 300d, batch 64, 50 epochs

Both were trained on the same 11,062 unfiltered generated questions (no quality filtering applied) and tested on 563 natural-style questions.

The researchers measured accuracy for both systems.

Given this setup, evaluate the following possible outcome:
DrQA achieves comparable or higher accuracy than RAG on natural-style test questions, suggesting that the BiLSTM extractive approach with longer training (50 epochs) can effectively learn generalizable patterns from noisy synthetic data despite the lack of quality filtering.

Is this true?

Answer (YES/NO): NO